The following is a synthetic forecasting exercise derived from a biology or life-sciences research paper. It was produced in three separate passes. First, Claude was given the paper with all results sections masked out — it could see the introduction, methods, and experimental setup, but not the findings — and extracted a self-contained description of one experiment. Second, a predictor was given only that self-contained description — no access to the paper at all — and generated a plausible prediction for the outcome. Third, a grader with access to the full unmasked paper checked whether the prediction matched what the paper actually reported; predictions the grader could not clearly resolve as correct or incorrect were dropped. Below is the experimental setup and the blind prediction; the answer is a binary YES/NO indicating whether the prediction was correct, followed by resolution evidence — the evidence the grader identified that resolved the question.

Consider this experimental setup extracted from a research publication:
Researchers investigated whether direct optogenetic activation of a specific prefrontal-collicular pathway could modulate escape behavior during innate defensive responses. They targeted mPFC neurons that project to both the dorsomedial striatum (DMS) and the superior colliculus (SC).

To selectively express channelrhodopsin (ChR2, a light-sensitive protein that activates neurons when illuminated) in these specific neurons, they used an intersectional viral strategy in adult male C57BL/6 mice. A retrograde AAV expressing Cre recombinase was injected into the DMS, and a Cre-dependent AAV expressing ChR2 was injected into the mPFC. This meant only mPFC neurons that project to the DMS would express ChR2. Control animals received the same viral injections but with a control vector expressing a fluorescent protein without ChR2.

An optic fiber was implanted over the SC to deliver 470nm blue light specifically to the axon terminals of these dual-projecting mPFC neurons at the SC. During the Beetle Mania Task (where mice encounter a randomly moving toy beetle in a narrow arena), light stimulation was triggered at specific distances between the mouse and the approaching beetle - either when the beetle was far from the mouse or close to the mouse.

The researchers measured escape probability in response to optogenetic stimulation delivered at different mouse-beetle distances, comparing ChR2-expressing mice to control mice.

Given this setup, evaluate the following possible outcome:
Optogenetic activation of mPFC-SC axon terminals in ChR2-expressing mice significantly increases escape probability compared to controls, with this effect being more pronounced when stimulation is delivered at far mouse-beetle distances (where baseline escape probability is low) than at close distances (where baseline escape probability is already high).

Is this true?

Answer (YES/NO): NO